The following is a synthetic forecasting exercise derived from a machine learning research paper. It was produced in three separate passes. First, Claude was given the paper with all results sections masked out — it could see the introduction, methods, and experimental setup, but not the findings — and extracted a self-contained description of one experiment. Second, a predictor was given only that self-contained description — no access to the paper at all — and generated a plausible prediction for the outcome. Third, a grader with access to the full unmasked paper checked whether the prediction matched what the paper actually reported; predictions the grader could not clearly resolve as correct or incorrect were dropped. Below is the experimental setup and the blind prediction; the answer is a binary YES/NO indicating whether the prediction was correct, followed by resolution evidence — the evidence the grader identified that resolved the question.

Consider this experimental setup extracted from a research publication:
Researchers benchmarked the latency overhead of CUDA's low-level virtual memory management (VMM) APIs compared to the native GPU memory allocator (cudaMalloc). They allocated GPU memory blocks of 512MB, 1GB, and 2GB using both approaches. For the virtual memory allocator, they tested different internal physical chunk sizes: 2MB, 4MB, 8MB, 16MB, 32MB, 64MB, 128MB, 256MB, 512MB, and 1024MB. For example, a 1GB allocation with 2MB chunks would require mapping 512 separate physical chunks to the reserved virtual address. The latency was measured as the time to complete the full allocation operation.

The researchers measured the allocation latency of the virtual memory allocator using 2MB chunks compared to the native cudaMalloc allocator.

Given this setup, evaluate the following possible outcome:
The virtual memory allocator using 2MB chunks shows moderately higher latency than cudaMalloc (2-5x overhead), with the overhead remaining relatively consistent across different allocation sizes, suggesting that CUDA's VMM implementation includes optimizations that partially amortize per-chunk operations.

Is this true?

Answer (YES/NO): NO